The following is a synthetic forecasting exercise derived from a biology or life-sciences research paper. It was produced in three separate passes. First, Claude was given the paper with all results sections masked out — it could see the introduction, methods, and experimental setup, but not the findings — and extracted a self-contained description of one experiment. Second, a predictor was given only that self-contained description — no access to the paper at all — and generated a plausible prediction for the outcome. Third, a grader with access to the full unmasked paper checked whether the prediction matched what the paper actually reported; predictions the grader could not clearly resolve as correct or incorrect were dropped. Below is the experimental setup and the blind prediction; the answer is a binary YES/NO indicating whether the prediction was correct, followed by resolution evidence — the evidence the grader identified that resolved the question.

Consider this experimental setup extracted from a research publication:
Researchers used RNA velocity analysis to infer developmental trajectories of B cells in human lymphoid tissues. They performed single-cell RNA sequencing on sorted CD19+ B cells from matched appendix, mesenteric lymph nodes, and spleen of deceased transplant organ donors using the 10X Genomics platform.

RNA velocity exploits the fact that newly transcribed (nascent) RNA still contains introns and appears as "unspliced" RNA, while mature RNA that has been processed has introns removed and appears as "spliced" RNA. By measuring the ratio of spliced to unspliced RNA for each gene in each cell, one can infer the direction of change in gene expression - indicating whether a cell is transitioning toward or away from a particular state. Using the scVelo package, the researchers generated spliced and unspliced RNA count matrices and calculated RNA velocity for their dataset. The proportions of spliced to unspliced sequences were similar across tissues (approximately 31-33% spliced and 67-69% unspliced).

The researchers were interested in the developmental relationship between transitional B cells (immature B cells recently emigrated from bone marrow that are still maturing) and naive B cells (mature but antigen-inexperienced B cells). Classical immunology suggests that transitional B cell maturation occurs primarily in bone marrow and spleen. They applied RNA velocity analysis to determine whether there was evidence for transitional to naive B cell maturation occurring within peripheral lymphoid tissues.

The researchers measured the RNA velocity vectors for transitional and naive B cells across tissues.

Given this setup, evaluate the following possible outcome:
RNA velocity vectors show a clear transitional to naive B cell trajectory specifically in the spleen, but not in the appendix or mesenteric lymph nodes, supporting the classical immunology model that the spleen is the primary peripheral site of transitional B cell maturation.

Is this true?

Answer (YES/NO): NO